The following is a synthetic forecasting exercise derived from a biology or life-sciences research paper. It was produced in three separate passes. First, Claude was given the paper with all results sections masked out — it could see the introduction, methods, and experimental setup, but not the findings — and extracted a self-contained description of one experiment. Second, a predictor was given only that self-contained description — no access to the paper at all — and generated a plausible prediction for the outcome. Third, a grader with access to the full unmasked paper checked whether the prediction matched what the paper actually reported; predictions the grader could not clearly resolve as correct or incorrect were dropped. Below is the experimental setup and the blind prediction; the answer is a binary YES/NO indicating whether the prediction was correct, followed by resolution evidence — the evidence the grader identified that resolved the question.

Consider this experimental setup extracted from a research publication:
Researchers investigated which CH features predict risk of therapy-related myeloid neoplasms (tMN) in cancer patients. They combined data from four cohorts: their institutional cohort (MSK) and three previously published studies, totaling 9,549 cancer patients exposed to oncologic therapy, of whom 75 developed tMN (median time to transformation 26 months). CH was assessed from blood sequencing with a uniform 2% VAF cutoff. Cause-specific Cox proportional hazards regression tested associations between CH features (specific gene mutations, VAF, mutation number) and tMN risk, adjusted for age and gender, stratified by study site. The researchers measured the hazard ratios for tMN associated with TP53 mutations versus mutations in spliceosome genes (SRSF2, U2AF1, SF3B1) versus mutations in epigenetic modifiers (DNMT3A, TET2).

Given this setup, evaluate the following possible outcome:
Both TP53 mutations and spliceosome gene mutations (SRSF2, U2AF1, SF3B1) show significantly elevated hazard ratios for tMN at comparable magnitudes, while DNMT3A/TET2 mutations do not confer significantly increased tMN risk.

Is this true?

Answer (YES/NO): YES